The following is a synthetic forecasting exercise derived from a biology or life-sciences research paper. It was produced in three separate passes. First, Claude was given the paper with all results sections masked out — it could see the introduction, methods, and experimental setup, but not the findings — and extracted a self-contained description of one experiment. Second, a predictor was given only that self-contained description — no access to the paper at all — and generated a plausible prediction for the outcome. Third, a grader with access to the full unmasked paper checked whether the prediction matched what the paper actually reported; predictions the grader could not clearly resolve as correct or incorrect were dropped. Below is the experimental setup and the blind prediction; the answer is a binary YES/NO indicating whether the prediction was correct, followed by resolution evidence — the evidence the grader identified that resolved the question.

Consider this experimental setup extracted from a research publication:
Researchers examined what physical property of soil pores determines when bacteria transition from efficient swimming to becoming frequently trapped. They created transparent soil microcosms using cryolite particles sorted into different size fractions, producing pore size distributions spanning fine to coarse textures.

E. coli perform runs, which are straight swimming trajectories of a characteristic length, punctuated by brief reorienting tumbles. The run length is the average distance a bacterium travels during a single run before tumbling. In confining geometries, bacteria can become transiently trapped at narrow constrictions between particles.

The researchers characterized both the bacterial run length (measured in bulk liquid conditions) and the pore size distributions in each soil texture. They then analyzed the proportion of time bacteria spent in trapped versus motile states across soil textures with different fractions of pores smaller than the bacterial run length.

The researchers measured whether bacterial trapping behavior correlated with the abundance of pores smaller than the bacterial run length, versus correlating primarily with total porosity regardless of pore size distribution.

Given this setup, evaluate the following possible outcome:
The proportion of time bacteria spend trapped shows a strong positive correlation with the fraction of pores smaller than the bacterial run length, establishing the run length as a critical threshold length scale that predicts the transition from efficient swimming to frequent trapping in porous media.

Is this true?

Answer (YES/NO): YES